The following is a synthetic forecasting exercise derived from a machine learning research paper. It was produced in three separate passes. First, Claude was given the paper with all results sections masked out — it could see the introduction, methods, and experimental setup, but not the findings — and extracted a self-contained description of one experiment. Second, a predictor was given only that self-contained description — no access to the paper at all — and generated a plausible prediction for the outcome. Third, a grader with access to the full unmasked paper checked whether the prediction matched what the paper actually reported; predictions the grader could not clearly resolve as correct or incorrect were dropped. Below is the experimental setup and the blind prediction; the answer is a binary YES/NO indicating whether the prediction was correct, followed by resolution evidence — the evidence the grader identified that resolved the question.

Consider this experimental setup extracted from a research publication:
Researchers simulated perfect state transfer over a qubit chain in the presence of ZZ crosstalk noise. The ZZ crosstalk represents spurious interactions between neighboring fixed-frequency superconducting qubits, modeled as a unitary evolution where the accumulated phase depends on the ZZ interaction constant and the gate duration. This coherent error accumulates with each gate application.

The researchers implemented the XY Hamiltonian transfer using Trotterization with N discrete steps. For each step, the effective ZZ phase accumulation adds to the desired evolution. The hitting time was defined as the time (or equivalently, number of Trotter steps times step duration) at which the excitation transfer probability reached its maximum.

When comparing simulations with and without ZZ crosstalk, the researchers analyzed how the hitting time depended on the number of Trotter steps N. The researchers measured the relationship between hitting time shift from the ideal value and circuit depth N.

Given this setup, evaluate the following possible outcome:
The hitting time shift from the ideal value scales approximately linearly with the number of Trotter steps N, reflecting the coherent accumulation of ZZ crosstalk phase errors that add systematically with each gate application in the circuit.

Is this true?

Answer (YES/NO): YES